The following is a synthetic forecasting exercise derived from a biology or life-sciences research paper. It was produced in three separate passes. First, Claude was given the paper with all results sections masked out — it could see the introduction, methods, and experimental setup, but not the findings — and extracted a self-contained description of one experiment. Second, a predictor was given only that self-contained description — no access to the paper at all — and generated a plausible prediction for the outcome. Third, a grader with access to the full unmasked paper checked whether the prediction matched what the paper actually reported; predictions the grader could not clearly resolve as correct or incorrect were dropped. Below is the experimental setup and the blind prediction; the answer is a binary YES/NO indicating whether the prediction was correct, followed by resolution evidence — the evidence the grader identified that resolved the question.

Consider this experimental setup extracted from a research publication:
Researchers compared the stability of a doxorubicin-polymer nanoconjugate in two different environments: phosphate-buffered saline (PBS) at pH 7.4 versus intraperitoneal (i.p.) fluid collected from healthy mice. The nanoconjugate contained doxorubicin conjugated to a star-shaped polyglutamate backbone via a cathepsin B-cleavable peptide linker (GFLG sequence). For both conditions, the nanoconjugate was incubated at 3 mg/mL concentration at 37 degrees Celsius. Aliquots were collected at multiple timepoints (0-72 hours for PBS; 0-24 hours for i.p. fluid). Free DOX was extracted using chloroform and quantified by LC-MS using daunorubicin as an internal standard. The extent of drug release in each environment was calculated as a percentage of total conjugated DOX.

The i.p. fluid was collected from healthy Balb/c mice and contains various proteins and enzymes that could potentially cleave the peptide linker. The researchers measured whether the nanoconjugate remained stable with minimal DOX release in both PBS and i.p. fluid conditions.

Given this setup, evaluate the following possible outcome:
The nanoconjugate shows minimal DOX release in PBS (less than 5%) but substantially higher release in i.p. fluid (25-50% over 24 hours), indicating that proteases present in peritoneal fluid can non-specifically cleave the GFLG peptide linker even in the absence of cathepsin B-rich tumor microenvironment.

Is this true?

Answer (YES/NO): NO